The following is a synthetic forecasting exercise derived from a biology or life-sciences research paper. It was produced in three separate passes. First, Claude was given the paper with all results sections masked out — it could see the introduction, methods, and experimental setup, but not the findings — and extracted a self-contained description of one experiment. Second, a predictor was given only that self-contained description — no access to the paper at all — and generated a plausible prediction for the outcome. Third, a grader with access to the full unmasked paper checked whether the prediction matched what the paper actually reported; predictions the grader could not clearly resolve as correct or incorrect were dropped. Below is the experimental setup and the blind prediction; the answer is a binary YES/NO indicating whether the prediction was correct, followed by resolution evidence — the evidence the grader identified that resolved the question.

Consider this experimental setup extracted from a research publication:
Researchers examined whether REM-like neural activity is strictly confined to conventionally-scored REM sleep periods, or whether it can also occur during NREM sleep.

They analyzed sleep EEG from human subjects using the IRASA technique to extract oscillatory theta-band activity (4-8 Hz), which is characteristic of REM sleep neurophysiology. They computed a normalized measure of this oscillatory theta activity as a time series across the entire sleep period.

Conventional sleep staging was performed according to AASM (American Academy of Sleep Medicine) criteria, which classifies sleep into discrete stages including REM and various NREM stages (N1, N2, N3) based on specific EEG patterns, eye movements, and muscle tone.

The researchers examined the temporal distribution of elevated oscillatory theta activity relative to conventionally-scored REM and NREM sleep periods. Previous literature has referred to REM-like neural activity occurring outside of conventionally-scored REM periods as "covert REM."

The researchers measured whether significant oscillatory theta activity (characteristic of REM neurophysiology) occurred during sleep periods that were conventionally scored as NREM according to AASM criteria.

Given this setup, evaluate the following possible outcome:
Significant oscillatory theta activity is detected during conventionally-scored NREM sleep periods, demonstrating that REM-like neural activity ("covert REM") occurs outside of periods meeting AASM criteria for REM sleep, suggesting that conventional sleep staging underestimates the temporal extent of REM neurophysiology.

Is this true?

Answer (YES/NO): YES